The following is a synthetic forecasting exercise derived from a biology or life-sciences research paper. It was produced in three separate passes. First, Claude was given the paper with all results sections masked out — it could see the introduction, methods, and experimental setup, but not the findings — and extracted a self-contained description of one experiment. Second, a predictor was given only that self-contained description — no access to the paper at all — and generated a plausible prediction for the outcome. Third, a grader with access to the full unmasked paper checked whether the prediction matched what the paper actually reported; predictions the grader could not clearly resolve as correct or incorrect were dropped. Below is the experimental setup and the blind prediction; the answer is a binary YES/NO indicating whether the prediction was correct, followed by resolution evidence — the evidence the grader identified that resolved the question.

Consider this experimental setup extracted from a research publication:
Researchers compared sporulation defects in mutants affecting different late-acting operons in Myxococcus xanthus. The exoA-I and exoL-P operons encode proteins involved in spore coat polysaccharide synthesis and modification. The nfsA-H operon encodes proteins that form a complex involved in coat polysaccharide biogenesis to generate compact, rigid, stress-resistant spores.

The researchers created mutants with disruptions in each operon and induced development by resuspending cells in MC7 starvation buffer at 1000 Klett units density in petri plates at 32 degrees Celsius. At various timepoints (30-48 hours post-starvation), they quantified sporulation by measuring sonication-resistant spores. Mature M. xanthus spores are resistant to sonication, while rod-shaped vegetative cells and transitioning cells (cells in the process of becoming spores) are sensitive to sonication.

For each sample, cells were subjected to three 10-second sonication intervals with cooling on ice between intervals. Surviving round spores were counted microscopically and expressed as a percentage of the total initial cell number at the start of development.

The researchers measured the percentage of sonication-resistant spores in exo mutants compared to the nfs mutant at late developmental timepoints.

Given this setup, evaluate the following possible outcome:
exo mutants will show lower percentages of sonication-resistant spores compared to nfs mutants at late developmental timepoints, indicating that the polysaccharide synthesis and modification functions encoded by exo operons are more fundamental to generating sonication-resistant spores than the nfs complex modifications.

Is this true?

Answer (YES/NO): YES